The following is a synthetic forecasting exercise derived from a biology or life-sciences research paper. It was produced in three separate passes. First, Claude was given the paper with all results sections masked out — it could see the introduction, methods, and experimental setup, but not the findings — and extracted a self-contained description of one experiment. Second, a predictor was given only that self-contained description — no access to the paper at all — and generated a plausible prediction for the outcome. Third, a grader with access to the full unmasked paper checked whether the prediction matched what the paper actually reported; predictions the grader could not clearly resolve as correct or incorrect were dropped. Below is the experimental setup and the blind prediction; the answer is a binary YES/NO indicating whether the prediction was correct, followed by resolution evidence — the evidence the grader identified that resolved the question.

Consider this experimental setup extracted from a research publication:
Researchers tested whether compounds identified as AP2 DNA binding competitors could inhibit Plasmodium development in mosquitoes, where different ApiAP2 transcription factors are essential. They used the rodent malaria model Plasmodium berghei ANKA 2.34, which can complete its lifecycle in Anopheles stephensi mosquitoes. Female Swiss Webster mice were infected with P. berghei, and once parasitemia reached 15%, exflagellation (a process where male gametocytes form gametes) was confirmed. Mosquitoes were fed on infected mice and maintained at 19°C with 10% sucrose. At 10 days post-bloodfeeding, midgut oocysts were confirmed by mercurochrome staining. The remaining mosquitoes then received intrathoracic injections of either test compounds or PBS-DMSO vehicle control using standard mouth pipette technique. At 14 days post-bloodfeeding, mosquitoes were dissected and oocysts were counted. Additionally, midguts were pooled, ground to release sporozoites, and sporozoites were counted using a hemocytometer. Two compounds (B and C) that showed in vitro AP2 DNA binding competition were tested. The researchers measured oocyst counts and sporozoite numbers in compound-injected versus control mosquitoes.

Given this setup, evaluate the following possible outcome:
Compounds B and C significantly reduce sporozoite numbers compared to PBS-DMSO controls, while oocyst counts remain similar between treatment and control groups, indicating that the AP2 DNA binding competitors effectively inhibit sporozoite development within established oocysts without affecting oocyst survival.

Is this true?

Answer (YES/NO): NO